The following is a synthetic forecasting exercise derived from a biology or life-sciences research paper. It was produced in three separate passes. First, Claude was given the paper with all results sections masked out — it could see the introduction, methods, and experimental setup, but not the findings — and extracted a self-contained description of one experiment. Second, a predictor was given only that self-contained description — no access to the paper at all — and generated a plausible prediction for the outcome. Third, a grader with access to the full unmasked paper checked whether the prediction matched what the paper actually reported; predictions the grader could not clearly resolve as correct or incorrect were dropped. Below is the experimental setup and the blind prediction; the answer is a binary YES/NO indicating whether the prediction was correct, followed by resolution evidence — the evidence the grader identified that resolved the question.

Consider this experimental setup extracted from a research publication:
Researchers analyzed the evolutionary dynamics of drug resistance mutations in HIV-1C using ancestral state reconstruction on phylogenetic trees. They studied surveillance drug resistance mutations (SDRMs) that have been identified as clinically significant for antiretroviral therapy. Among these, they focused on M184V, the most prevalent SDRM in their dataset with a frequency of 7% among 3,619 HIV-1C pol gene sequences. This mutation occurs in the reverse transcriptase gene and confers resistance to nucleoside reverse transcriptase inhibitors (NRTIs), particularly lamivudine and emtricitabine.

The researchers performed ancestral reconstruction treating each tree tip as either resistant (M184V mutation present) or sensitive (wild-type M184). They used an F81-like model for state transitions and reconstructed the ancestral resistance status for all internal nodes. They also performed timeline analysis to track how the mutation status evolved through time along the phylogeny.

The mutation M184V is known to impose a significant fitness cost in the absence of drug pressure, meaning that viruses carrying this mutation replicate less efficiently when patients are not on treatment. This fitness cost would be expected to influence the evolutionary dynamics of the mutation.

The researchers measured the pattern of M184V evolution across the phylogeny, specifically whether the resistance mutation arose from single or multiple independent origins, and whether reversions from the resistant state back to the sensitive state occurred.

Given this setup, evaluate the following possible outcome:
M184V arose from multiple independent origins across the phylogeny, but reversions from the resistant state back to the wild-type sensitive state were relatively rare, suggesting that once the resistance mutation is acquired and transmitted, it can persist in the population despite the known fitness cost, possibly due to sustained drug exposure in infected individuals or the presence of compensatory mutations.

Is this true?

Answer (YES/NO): NO